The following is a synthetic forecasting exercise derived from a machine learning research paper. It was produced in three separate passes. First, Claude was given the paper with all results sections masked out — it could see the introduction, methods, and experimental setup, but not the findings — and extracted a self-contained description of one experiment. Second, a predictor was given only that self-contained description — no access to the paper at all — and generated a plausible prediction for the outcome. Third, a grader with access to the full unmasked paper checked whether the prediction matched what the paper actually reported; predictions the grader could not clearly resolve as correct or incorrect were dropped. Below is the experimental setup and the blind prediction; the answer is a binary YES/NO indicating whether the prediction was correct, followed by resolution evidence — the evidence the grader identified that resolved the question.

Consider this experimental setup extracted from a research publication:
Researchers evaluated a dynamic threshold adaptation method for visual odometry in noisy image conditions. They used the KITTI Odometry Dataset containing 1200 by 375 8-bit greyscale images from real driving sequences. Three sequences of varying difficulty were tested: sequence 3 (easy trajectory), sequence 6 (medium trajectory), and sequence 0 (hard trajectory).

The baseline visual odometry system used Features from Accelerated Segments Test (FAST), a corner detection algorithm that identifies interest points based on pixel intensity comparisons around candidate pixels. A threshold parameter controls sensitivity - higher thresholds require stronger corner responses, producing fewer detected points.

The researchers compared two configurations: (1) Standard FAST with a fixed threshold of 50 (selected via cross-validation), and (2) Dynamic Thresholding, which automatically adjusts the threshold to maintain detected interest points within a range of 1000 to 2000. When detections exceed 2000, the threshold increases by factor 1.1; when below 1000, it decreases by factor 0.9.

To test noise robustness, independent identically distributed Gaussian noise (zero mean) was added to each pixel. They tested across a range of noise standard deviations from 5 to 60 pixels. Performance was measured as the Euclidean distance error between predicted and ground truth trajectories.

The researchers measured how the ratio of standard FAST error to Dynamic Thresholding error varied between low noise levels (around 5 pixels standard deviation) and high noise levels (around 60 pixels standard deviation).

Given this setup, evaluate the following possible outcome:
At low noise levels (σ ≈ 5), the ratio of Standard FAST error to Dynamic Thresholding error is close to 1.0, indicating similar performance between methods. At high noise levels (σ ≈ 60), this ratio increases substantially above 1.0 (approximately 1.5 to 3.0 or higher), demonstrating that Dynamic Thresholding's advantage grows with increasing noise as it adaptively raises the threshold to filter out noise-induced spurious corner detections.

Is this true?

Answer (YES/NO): NO